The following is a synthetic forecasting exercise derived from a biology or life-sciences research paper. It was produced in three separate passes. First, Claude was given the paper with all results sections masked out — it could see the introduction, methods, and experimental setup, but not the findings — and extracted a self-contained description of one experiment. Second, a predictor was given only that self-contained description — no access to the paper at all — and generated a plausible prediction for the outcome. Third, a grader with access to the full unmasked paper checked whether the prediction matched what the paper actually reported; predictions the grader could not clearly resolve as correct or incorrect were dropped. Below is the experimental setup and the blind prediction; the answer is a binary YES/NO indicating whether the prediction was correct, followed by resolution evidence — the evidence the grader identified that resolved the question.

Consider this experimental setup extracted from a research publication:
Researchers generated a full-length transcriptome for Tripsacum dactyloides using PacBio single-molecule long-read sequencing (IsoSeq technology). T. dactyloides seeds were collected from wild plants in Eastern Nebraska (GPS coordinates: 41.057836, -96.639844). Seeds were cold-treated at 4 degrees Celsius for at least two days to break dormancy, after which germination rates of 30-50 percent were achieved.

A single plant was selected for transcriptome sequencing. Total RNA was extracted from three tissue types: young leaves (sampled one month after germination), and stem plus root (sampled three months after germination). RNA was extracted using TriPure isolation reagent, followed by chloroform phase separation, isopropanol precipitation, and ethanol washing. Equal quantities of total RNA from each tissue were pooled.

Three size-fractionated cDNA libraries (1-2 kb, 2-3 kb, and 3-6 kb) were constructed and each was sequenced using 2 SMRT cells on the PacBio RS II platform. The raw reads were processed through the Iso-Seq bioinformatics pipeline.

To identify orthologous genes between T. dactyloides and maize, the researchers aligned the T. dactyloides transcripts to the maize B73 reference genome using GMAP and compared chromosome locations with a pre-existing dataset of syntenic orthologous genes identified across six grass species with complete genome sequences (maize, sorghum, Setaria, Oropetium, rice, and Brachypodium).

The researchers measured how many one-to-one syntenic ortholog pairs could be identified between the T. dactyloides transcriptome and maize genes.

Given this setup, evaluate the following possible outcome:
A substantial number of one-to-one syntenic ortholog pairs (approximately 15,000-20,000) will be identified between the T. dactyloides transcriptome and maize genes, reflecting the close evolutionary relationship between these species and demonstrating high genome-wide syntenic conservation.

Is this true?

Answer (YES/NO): NO